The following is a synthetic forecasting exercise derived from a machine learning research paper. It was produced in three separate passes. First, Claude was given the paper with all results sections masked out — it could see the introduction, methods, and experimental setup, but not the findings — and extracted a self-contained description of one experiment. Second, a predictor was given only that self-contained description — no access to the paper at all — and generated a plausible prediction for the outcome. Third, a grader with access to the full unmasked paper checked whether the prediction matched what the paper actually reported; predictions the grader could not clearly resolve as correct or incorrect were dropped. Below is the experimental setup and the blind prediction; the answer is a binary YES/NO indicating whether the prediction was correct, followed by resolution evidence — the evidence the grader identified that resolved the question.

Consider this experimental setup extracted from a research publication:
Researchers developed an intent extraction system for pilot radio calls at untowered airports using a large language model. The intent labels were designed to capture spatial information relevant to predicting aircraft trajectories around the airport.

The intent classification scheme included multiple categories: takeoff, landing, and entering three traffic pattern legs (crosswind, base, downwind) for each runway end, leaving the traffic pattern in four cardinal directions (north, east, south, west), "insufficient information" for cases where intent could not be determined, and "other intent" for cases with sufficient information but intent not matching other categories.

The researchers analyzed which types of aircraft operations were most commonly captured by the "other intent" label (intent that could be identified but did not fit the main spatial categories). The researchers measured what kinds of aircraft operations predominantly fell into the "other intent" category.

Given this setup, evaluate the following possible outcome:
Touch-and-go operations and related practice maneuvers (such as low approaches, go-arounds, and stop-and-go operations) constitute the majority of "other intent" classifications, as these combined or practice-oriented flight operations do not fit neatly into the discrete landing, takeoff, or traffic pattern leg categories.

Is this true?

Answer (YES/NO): NO